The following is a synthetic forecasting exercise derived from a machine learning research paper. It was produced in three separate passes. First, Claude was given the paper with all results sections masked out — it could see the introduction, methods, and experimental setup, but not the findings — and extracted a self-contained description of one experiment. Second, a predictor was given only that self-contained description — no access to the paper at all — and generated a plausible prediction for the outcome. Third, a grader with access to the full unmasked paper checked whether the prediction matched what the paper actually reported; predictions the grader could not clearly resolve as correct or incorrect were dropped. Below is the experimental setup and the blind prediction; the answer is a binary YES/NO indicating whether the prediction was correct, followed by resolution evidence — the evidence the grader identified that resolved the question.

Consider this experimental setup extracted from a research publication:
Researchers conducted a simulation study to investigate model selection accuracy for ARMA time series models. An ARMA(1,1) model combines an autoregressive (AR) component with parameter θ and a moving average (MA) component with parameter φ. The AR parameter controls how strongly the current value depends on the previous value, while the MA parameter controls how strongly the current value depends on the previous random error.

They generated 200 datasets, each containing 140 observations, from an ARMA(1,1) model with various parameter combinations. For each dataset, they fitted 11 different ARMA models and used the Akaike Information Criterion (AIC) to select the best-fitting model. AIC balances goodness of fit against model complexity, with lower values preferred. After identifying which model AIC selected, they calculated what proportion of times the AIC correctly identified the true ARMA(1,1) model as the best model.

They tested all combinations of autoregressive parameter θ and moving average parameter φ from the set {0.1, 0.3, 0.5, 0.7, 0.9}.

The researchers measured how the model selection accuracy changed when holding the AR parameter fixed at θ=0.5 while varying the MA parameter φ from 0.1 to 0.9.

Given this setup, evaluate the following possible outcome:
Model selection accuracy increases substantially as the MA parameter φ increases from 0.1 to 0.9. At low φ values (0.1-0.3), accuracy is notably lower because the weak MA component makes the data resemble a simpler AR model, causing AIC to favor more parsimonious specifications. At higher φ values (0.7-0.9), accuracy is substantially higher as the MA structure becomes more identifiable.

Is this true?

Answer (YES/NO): YES